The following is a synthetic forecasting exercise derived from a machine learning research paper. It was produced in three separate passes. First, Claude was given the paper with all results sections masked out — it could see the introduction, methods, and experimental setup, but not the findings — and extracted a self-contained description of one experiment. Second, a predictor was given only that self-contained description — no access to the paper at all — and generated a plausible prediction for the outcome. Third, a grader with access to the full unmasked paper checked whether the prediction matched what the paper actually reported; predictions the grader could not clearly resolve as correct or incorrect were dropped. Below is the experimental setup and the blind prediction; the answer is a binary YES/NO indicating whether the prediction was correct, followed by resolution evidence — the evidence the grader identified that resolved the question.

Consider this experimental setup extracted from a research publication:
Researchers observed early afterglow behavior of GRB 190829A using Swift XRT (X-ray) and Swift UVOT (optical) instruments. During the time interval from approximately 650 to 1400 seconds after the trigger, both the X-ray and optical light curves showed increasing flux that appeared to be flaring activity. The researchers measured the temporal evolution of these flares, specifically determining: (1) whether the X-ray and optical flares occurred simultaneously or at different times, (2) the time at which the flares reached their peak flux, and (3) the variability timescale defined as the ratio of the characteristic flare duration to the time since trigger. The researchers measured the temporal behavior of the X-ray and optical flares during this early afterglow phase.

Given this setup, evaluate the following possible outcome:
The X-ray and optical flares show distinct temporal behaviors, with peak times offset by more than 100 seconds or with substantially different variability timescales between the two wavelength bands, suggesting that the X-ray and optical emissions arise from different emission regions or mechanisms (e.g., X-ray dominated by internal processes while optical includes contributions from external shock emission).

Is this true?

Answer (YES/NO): NO